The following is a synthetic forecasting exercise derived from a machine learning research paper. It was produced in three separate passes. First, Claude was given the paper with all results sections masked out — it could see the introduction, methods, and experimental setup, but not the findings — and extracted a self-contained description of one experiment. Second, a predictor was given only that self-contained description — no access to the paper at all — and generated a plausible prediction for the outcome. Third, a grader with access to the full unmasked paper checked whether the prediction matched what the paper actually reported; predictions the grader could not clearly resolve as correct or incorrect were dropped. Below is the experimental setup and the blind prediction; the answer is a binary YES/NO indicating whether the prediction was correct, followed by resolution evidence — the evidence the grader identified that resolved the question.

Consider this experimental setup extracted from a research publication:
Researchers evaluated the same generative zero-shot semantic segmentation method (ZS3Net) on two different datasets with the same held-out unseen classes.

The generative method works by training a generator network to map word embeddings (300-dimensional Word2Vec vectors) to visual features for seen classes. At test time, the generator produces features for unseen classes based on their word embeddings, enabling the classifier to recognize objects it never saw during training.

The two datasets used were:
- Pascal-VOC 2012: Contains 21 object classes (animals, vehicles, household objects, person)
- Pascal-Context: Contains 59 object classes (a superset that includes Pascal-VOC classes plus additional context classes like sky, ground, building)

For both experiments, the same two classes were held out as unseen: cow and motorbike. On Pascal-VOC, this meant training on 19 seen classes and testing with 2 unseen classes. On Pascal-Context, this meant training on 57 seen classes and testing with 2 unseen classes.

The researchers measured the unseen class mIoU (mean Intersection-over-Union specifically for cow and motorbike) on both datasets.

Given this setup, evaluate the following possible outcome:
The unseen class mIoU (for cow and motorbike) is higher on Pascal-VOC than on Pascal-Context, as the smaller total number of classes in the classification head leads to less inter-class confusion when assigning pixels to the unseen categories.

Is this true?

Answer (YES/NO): YES